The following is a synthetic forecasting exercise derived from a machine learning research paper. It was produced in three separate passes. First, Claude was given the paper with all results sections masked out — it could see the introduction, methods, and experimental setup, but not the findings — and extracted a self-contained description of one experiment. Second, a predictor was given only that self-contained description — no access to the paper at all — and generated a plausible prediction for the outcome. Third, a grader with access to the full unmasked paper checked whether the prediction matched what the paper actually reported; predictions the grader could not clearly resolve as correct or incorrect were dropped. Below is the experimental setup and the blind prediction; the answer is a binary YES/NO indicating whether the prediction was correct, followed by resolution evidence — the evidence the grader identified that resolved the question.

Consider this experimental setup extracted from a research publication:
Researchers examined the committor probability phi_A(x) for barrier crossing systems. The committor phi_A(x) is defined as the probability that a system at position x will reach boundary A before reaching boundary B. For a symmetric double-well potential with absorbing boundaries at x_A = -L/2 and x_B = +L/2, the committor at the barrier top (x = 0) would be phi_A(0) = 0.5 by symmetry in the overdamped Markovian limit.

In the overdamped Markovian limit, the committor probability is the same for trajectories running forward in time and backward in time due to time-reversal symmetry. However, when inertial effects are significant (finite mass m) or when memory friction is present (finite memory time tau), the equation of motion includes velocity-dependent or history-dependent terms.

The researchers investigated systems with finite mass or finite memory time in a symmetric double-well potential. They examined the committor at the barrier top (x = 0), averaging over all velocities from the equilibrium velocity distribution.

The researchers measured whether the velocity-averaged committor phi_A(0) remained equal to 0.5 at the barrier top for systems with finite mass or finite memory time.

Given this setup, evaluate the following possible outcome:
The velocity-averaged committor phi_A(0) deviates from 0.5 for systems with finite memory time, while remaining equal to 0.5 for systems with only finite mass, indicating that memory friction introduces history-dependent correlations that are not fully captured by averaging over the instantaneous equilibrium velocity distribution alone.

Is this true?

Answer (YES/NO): NO